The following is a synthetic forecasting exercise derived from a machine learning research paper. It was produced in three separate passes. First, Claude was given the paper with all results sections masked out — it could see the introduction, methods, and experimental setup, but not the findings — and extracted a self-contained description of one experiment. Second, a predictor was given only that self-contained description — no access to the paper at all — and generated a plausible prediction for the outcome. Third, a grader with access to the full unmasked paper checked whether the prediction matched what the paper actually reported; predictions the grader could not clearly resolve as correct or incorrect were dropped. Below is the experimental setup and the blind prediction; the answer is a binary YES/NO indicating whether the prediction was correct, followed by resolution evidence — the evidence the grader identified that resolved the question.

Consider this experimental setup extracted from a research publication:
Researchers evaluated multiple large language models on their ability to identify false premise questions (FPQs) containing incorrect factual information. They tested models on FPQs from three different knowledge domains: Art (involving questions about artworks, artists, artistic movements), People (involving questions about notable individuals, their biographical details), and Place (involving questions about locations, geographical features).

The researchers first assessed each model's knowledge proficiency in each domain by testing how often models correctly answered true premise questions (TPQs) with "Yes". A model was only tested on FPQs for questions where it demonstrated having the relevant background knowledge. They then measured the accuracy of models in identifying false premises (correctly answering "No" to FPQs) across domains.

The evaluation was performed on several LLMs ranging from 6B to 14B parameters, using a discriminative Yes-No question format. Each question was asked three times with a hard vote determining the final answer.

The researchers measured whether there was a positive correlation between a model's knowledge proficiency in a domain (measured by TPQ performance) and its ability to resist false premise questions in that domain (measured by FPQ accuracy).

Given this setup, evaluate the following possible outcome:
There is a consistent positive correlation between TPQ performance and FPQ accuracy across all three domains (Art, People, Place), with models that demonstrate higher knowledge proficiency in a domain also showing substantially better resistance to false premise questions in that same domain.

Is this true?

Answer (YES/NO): NO